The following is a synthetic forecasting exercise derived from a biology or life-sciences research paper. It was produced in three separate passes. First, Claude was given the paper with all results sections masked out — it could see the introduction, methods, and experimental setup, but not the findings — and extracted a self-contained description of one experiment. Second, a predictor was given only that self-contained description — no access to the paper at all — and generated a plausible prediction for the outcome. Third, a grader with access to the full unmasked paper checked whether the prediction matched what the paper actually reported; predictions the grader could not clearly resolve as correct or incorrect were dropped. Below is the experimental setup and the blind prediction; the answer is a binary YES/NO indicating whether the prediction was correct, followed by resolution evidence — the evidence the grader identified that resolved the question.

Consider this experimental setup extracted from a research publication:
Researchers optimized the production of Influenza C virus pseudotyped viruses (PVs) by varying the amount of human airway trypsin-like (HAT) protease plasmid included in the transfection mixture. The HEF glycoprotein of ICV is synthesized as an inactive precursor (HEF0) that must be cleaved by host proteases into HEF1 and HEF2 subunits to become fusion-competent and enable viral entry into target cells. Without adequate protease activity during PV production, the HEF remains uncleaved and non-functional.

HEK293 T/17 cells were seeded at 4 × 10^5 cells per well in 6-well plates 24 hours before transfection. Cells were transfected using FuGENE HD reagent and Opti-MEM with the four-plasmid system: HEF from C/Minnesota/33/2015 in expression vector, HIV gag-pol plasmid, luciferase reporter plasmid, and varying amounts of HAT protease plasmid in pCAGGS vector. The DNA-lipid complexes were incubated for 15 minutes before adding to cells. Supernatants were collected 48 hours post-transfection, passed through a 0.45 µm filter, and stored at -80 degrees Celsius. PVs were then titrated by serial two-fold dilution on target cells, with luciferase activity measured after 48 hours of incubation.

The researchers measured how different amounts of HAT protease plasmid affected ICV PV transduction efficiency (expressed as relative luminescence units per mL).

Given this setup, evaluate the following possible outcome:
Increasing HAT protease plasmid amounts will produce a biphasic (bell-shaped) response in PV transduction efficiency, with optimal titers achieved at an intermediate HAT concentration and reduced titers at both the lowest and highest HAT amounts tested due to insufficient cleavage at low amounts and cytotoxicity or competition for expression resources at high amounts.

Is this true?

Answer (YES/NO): NO